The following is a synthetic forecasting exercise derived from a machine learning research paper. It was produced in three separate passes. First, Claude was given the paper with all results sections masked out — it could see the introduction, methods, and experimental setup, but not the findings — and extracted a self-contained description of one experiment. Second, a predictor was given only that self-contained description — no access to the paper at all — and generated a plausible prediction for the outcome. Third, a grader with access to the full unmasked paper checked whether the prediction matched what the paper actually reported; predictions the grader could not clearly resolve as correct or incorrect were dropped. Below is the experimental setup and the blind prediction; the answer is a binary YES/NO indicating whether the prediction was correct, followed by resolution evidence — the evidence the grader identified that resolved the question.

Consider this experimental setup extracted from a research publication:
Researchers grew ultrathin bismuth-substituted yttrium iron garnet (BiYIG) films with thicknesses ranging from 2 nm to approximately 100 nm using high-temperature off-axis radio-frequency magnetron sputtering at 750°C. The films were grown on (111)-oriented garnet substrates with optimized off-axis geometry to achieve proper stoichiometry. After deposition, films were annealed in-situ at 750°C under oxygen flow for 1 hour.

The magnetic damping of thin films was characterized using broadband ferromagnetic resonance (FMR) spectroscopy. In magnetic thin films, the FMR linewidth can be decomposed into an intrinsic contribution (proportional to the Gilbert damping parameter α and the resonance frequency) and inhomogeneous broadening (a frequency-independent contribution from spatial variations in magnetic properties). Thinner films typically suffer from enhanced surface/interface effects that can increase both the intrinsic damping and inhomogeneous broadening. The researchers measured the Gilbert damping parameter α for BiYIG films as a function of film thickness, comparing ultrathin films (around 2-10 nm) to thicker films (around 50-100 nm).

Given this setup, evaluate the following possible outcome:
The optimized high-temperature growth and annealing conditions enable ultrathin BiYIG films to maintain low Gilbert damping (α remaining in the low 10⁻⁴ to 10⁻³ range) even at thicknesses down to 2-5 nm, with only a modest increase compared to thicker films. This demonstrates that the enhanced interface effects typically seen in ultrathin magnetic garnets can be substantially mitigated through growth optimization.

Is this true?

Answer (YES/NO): YES